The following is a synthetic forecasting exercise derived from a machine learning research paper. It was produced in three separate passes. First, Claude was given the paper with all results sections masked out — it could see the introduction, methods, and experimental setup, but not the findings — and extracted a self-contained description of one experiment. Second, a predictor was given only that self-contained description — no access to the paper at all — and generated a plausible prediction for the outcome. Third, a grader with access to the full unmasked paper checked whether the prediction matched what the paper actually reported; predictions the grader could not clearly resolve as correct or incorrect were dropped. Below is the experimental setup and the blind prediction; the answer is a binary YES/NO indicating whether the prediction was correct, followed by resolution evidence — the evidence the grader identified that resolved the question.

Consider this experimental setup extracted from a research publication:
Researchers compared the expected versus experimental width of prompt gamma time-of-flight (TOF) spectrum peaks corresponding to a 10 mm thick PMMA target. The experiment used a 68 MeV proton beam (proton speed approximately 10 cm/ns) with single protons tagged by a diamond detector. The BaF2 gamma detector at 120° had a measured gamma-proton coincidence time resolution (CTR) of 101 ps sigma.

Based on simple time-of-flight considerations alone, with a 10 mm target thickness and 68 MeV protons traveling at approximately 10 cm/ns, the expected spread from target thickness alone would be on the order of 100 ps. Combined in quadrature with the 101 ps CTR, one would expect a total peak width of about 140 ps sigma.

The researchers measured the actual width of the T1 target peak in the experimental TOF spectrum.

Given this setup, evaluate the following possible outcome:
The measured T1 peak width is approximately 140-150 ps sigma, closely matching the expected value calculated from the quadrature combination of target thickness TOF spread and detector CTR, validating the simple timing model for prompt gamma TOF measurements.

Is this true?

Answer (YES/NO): NO